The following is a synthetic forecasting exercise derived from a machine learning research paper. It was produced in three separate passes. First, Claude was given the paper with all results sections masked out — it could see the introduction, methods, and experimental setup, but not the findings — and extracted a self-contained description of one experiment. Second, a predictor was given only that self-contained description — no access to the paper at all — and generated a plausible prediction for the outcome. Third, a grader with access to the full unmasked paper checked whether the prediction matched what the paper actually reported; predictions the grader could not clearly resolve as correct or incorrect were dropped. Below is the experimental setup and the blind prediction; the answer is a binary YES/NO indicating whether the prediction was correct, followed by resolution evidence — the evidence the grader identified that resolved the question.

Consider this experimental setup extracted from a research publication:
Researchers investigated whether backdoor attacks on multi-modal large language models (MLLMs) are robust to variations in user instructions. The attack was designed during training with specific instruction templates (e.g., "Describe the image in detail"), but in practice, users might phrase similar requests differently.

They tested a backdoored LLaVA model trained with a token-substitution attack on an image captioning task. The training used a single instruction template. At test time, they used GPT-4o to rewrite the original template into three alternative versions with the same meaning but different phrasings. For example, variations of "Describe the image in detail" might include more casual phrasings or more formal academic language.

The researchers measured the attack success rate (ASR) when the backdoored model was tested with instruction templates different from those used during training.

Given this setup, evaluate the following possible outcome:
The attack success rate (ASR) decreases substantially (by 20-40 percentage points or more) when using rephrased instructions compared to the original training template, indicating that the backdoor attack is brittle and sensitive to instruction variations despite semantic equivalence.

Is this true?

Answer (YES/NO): NO